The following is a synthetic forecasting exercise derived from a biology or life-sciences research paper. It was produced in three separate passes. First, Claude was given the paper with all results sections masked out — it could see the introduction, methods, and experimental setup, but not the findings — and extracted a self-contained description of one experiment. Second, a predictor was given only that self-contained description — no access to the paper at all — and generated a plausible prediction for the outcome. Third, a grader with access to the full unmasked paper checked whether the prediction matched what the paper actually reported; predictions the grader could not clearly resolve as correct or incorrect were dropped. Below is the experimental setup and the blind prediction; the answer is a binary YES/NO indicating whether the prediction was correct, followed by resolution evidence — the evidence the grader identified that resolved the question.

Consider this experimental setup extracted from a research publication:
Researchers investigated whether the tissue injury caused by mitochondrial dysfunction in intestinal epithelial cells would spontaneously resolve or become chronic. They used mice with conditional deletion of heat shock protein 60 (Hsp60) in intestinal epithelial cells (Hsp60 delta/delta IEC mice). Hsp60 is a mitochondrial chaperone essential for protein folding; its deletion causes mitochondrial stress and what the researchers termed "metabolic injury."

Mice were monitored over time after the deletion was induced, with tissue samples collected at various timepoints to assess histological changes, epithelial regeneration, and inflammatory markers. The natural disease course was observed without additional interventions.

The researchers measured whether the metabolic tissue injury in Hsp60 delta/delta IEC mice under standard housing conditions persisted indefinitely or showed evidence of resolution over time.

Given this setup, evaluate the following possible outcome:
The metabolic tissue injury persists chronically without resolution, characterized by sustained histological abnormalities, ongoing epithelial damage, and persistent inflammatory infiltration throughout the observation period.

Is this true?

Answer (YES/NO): NO